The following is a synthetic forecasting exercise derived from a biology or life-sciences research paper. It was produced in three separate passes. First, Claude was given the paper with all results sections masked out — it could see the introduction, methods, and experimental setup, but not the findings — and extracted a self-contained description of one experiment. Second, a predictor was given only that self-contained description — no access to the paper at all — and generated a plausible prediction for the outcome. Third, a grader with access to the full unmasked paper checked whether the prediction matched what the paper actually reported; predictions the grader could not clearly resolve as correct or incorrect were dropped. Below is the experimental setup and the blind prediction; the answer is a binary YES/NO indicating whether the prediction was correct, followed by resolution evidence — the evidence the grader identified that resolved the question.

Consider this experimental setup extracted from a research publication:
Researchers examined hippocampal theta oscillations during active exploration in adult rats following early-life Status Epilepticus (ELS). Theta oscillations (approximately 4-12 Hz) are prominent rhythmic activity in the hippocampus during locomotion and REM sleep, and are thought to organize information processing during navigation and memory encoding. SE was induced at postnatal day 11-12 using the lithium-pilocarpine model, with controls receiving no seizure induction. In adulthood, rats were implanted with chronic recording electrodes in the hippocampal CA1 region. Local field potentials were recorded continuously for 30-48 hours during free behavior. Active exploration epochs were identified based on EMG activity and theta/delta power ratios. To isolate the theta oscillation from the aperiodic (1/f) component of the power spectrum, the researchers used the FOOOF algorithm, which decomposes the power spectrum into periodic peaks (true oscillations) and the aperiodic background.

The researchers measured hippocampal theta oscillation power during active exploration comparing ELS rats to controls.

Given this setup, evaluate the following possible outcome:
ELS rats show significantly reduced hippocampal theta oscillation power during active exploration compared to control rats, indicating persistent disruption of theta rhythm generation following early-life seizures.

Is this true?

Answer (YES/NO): NO